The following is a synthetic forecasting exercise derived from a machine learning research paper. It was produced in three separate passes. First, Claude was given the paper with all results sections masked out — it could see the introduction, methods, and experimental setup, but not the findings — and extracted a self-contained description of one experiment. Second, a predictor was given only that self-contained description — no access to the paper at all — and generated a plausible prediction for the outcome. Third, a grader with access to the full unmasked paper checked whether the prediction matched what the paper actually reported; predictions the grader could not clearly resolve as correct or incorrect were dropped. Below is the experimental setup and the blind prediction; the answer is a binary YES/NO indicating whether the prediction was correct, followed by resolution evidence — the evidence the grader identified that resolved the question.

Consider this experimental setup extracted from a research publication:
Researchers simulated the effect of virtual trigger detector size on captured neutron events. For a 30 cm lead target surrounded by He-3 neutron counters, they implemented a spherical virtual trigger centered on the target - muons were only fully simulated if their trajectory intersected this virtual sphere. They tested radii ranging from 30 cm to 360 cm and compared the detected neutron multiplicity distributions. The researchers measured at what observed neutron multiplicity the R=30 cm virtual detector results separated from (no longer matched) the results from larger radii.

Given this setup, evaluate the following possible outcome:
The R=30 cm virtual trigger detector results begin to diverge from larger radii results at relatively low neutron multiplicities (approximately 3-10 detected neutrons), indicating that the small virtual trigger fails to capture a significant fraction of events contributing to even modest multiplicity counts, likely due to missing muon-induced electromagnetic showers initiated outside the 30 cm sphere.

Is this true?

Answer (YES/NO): NO